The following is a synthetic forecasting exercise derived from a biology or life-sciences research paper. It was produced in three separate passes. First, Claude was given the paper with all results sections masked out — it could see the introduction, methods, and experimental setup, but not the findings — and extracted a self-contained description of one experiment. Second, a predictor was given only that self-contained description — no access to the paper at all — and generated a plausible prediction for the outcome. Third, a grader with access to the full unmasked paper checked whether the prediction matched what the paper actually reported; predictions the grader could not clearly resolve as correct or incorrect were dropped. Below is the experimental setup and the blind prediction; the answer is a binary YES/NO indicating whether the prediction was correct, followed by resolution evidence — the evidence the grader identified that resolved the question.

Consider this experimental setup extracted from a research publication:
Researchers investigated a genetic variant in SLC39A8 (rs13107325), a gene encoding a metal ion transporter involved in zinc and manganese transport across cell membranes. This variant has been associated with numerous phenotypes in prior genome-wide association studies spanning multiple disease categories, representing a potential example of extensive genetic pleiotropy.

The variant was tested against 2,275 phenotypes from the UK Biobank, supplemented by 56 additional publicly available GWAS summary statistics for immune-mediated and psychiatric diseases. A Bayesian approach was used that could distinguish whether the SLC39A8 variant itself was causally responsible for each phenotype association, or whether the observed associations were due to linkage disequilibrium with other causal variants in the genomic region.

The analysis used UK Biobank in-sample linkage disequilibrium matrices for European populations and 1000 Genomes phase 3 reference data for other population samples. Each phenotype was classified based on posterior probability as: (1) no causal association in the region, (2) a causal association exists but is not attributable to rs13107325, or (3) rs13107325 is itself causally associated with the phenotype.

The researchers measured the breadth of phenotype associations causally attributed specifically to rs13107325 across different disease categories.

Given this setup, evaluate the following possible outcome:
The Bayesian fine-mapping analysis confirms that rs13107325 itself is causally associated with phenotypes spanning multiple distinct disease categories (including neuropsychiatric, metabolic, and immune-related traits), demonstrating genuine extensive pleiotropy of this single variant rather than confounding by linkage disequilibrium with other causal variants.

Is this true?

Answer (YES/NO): NO